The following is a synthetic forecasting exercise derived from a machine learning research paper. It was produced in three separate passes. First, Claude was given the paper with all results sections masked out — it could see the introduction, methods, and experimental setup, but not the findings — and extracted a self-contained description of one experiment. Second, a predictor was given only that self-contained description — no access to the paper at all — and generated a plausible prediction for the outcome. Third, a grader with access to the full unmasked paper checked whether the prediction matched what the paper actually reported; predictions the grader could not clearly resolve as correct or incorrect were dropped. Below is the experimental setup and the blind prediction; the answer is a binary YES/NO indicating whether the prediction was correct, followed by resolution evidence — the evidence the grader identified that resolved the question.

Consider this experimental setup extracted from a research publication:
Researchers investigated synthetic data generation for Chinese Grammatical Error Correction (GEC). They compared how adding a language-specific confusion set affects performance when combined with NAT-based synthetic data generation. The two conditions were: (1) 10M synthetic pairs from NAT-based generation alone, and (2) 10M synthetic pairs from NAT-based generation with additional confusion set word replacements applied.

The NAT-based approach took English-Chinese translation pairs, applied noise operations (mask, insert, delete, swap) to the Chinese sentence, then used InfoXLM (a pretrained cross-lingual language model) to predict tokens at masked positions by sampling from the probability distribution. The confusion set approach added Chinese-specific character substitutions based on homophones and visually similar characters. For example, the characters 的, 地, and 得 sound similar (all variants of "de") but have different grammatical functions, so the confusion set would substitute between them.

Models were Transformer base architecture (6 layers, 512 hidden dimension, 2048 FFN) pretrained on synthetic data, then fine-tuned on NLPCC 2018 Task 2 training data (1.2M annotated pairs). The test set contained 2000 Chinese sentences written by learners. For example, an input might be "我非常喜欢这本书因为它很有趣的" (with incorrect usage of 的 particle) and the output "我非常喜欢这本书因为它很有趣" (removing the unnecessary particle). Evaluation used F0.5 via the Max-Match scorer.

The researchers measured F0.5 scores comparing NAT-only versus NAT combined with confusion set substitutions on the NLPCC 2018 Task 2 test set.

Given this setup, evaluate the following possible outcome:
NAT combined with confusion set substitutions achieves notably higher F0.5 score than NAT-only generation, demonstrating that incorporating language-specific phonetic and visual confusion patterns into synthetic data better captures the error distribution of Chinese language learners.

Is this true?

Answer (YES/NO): NO